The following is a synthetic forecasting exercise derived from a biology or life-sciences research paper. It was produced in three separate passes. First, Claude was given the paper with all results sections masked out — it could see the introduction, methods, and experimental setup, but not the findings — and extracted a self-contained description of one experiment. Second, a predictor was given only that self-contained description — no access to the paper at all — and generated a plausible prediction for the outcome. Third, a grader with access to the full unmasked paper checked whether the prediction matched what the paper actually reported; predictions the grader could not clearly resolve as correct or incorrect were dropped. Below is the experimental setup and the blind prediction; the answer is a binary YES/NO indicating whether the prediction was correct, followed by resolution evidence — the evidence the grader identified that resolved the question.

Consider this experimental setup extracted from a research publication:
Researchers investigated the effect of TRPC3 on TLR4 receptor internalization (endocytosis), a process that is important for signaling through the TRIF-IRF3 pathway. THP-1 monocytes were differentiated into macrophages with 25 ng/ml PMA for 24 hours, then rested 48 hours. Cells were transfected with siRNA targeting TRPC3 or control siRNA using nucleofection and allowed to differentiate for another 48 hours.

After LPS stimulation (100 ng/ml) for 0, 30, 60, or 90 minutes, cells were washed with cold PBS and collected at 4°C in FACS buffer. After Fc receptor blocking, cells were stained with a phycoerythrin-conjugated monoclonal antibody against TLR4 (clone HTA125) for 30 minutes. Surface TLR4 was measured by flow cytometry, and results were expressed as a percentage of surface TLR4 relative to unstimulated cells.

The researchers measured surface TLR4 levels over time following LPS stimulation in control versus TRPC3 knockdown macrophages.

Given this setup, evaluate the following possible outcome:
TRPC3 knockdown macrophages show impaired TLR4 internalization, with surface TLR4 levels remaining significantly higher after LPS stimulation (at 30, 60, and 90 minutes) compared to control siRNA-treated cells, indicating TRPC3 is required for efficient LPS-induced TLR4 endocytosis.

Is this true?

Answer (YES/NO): YES